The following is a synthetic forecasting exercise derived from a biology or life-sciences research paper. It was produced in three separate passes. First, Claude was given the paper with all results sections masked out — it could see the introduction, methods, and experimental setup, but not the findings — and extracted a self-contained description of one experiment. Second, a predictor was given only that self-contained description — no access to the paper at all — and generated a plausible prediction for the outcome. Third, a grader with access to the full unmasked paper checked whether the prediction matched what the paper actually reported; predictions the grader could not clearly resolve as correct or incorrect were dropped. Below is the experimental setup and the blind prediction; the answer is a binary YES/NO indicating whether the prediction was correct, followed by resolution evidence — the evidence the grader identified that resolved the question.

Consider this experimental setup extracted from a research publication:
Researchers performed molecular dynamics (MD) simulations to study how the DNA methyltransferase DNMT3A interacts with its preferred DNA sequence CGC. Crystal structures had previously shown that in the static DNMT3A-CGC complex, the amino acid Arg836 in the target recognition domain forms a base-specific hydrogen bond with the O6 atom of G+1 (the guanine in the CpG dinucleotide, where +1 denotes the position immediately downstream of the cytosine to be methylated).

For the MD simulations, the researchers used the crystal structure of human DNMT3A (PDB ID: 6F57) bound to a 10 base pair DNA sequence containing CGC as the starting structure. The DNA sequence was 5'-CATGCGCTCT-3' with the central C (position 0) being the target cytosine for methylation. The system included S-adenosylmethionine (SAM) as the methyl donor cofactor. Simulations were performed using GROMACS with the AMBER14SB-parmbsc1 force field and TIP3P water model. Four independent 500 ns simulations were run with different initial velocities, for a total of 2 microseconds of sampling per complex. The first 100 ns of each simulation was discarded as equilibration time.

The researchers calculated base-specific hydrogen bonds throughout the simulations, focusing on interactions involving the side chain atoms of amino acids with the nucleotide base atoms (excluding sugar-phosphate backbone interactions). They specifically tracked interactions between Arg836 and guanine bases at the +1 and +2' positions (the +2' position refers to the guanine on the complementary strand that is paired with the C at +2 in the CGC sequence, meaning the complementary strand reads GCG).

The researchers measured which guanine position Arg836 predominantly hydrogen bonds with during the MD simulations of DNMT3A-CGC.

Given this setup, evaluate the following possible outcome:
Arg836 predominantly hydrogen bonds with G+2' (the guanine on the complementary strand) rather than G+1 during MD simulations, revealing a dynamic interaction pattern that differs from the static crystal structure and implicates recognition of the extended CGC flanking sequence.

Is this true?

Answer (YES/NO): YES